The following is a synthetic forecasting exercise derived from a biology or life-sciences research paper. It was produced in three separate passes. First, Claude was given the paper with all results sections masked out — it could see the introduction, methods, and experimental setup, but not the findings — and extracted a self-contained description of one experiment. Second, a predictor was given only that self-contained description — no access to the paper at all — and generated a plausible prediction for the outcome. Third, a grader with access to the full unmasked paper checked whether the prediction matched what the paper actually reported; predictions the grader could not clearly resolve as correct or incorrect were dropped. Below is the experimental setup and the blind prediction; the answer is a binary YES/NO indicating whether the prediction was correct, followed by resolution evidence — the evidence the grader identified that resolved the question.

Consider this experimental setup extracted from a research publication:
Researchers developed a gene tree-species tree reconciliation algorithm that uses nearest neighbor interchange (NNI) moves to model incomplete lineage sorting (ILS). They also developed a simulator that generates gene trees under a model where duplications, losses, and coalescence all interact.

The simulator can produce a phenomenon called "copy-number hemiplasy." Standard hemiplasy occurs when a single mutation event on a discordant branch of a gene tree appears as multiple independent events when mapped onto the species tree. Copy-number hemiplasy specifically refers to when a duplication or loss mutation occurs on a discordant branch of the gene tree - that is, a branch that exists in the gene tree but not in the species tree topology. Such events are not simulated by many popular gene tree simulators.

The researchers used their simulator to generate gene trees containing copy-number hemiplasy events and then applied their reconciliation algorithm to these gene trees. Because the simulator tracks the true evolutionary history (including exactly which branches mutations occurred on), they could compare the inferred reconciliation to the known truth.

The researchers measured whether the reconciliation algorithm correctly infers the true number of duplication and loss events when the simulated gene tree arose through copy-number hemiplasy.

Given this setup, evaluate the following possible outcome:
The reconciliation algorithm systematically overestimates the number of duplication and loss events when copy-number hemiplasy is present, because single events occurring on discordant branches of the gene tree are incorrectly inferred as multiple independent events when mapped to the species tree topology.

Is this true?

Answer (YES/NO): NO